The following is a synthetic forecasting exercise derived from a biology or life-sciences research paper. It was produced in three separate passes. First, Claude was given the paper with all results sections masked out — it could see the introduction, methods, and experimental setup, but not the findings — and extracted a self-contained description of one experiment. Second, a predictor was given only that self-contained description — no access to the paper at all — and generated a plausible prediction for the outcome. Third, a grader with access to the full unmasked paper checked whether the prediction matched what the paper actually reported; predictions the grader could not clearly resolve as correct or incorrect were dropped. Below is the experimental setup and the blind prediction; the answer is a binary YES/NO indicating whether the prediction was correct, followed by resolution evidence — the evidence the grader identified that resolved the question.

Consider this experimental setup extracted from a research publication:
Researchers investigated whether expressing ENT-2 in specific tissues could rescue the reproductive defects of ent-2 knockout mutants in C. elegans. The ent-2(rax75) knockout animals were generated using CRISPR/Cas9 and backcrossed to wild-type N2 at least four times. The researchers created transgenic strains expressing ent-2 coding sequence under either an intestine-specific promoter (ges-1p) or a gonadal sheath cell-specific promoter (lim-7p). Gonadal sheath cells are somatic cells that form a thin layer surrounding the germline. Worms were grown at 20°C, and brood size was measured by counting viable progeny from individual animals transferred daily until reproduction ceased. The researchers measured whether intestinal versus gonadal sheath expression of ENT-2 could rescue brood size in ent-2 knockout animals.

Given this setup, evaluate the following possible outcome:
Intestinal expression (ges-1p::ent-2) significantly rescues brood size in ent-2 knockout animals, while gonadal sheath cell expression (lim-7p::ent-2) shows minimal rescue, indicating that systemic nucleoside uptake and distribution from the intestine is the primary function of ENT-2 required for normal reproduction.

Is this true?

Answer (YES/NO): YES